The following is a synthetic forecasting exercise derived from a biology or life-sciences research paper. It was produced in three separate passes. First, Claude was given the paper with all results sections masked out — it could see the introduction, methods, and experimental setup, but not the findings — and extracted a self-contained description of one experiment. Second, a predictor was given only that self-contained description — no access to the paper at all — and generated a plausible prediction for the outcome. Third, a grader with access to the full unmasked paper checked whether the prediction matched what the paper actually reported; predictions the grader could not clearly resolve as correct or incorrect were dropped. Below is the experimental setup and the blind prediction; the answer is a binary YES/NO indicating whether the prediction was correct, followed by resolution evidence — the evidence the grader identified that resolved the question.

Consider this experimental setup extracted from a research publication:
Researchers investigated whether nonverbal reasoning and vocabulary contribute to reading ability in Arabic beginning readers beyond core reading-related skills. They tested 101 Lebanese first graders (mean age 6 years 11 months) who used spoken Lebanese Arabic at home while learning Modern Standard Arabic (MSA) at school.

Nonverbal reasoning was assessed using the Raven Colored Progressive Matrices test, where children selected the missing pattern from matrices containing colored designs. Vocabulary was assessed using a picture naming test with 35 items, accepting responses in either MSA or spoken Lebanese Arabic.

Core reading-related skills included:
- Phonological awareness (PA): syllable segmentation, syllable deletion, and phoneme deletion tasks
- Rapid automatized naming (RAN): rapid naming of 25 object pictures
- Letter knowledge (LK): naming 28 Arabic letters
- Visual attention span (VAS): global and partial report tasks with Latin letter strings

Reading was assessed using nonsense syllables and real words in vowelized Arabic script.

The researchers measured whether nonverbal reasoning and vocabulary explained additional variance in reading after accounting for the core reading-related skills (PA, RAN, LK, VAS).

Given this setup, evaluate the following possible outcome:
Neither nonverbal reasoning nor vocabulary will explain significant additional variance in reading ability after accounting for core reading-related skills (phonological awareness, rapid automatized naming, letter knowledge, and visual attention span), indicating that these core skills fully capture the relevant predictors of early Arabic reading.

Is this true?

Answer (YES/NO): YES